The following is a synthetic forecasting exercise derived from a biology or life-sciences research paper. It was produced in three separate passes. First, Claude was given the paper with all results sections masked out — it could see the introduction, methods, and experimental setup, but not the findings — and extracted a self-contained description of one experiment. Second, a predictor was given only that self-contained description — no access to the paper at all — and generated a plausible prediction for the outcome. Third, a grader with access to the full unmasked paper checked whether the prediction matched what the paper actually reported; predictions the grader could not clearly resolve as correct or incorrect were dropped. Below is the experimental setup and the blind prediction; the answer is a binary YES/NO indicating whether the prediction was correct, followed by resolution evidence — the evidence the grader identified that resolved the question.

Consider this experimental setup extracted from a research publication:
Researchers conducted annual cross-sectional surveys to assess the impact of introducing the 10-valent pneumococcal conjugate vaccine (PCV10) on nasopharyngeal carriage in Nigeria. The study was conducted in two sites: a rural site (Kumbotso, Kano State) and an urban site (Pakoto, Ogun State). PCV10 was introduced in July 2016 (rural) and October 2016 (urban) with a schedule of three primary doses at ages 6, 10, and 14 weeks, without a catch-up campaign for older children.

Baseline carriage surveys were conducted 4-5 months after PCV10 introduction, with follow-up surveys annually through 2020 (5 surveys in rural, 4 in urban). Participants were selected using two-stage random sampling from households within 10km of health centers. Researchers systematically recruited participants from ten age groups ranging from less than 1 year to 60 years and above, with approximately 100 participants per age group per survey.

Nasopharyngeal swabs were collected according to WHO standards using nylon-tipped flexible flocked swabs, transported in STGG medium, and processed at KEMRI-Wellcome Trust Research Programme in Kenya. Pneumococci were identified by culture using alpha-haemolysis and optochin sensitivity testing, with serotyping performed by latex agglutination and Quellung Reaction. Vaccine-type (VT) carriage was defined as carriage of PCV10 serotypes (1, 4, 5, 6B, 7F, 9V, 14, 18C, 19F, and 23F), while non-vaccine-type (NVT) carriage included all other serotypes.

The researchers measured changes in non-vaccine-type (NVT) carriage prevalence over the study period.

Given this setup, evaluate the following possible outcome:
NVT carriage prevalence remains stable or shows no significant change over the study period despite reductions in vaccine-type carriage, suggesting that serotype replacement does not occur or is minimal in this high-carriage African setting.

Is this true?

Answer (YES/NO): NO